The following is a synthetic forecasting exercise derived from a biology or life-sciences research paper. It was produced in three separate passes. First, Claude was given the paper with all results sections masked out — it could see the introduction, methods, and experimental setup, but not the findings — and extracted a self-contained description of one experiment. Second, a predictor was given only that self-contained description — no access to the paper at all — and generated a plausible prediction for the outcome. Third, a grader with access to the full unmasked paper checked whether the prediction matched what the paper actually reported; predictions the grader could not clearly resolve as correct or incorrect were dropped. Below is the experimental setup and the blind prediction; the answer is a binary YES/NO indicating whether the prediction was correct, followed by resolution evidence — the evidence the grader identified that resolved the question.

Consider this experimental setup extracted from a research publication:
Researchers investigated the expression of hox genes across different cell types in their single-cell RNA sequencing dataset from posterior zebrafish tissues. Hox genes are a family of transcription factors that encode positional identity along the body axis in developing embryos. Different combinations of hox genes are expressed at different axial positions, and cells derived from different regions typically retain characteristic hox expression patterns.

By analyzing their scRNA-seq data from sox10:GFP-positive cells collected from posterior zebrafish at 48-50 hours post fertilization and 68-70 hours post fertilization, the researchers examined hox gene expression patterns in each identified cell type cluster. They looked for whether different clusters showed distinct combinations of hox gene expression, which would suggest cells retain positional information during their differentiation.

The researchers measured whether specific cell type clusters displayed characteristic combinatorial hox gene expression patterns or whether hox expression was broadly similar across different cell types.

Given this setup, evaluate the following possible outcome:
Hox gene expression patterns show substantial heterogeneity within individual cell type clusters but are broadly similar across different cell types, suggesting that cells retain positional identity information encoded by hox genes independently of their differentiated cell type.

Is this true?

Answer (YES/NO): NO